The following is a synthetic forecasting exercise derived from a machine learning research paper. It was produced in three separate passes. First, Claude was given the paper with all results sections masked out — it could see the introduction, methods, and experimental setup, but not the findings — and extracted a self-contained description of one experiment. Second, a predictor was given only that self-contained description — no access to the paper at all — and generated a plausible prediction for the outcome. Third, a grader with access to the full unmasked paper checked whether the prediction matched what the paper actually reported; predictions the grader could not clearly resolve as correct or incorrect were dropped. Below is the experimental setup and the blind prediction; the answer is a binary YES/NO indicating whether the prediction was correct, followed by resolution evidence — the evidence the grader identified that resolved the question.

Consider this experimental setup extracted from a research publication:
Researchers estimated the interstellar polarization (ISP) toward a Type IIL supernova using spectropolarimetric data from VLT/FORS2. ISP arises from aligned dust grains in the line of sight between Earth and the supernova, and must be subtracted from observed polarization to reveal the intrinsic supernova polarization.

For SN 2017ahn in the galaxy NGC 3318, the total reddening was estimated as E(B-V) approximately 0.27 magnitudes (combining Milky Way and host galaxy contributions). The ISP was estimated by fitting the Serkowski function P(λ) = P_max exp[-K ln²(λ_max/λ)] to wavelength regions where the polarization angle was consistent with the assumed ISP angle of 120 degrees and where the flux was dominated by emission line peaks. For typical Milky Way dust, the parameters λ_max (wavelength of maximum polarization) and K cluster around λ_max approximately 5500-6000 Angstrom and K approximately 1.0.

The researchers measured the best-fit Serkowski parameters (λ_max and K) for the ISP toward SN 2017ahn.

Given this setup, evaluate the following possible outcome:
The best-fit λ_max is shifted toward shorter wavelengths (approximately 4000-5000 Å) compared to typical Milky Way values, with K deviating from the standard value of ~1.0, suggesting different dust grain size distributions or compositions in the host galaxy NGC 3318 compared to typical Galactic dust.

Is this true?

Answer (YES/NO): NO